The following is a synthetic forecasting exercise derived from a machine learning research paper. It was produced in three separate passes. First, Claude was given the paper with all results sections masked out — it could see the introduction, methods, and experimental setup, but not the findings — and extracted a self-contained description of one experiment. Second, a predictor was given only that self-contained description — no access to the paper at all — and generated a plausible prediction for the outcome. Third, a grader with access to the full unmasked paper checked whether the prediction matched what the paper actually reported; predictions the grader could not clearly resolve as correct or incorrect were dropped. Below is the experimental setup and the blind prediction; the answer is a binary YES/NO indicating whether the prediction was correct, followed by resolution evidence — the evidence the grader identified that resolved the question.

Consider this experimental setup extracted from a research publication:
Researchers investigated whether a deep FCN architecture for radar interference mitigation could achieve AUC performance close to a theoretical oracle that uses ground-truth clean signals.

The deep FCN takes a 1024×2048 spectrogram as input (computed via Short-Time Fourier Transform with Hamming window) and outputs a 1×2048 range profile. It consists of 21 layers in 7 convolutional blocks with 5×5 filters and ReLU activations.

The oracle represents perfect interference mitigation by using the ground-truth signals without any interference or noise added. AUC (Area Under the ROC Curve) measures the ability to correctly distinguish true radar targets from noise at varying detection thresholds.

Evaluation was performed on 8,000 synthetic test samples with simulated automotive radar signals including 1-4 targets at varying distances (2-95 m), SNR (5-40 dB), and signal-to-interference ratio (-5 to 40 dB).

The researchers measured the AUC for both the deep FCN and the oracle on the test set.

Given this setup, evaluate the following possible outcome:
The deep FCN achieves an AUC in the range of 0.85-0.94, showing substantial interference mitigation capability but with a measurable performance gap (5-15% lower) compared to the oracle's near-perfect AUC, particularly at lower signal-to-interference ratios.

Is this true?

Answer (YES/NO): NO